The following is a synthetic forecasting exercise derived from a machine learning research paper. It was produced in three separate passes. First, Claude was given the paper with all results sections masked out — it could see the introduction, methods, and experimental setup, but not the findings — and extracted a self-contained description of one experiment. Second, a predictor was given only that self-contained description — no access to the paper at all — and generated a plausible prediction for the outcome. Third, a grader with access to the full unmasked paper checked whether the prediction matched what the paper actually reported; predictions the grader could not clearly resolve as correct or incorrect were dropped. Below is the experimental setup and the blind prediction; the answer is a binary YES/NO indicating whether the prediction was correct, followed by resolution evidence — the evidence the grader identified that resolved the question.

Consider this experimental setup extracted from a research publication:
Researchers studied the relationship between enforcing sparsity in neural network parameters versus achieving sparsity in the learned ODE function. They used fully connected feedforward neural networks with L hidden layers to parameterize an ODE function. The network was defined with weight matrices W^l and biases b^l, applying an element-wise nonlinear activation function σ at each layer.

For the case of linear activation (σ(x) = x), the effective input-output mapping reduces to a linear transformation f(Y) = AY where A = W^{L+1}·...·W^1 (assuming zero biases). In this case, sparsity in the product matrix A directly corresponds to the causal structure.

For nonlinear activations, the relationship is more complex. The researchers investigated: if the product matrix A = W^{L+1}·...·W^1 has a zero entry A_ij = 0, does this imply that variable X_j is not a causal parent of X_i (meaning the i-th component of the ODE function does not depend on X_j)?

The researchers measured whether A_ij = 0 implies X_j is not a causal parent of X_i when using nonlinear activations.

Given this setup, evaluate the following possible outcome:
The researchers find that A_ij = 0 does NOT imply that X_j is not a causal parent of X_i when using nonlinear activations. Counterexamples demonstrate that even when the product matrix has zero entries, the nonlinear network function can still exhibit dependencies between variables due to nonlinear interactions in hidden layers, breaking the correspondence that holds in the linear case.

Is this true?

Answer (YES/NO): NO